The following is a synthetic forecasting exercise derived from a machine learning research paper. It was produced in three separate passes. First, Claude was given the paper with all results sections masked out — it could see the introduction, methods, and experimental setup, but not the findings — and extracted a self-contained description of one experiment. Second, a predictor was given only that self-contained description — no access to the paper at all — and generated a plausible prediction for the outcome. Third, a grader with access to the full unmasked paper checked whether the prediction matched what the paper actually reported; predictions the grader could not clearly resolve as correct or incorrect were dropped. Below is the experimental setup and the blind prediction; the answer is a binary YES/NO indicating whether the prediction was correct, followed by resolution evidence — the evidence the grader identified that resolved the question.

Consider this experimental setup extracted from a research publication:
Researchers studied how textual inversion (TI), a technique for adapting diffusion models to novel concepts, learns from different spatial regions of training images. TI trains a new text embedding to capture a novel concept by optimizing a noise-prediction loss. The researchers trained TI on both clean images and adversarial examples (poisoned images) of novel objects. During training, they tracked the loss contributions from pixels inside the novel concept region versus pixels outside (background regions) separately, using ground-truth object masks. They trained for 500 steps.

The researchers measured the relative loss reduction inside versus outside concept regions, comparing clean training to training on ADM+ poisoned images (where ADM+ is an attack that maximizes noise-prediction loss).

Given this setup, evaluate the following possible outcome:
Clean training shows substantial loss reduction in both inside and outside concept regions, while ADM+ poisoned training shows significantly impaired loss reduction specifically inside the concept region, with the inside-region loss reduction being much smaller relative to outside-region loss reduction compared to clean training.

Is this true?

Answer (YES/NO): NO